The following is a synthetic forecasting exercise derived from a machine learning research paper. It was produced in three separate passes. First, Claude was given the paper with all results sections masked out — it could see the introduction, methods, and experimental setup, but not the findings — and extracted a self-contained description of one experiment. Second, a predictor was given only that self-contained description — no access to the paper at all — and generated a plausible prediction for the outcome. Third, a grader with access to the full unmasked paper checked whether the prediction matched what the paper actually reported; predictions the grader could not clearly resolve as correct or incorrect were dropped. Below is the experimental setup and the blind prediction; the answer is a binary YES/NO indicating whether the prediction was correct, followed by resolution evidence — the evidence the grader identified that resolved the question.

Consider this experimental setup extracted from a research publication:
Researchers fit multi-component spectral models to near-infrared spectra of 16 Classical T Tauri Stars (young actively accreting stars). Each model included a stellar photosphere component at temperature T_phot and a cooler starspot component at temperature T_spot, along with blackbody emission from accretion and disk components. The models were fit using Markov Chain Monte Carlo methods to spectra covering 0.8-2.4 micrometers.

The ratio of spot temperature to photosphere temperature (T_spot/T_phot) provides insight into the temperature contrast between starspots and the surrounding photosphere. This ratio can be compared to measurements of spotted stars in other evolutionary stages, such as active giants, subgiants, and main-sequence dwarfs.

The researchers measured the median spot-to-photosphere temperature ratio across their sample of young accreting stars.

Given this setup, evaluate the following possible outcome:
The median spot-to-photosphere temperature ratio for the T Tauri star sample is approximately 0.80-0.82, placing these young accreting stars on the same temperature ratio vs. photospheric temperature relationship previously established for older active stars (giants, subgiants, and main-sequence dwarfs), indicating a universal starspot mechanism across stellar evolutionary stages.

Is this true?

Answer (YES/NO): NO